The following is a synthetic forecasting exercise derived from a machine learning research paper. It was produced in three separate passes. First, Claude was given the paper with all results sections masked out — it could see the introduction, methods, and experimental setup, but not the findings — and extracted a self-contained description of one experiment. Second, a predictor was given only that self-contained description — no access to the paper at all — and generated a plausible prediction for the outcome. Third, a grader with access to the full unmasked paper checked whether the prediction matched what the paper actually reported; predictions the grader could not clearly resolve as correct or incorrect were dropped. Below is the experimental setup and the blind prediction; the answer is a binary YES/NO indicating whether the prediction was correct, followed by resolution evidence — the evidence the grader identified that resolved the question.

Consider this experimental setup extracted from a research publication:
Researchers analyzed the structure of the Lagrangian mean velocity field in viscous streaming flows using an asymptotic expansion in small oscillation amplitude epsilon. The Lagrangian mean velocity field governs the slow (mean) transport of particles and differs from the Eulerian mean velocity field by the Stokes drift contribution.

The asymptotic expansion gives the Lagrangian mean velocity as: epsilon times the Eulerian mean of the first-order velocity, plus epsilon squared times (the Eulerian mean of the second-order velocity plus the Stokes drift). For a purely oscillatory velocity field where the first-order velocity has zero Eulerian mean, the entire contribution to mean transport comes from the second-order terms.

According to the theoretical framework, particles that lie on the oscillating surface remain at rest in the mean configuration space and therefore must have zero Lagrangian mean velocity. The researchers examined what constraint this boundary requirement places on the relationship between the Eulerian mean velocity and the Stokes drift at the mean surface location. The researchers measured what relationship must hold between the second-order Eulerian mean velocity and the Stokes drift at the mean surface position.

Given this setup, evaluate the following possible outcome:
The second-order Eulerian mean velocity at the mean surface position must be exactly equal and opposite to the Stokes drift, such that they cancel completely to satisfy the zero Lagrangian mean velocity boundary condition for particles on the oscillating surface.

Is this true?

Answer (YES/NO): YES